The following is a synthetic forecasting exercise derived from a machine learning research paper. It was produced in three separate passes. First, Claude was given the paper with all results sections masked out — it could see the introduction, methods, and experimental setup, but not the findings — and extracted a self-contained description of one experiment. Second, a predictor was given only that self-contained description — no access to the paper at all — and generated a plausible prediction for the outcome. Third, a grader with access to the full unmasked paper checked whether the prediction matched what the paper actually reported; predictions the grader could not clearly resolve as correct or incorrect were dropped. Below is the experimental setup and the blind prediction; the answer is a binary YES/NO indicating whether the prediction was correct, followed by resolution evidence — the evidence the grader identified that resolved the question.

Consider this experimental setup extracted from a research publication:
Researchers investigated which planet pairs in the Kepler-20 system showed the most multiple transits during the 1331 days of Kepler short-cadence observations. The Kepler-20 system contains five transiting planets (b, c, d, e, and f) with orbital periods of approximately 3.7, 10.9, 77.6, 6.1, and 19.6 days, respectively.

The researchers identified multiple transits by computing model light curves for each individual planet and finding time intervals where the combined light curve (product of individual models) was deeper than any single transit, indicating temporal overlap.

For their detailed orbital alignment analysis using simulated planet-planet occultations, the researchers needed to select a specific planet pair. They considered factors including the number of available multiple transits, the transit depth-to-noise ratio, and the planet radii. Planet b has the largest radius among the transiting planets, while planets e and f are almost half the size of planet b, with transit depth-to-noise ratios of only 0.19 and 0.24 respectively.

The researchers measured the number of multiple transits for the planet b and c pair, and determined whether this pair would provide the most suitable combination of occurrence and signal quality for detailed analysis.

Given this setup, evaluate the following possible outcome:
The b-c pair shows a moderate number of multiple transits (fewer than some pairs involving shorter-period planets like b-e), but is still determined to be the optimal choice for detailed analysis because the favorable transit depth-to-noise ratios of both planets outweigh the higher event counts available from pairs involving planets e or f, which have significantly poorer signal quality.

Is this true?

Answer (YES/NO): YES